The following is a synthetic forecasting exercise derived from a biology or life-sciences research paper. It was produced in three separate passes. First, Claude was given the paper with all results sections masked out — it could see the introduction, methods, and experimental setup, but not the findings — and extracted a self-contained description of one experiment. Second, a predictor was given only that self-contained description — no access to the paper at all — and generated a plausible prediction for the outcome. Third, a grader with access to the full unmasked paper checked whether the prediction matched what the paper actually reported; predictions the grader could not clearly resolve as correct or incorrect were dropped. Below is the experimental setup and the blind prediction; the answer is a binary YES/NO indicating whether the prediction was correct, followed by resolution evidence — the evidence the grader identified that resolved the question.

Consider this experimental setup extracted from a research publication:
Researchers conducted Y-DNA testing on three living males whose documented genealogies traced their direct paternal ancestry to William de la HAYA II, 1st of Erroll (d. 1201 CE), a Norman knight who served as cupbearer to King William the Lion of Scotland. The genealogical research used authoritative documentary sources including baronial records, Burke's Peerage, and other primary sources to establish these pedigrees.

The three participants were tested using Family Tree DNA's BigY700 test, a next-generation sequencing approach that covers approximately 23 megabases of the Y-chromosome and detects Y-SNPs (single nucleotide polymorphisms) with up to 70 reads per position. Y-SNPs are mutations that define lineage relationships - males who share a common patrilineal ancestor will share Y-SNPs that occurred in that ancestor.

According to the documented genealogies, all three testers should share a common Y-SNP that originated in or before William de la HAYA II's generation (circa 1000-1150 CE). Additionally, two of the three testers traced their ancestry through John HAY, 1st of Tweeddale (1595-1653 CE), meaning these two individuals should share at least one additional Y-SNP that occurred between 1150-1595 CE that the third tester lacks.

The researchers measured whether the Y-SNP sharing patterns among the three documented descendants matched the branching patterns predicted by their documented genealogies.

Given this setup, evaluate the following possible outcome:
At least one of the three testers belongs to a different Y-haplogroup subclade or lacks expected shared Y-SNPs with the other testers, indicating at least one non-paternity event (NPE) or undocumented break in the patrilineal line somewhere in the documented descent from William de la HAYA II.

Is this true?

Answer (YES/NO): NO